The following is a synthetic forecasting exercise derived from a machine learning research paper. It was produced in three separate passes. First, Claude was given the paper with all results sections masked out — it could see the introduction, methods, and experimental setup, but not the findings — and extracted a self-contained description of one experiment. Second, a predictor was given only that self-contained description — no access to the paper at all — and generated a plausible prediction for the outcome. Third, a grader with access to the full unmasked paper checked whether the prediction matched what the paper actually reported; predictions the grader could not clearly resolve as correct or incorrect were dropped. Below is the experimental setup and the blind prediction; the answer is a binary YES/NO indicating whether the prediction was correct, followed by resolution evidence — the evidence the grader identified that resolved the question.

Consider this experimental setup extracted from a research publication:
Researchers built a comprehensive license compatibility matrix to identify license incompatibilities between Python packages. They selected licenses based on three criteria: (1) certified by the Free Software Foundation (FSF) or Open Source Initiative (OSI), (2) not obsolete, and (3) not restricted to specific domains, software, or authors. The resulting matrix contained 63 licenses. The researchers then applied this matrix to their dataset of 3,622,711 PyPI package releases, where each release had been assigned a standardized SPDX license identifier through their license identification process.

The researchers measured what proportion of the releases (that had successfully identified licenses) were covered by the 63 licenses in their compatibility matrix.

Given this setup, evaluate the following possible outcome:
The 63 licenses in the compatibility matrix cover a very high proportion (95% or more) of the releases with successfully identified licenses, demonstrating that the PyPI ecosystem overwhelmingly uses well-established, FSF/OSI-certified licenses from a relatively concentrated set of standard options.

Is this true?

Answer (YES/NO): YES